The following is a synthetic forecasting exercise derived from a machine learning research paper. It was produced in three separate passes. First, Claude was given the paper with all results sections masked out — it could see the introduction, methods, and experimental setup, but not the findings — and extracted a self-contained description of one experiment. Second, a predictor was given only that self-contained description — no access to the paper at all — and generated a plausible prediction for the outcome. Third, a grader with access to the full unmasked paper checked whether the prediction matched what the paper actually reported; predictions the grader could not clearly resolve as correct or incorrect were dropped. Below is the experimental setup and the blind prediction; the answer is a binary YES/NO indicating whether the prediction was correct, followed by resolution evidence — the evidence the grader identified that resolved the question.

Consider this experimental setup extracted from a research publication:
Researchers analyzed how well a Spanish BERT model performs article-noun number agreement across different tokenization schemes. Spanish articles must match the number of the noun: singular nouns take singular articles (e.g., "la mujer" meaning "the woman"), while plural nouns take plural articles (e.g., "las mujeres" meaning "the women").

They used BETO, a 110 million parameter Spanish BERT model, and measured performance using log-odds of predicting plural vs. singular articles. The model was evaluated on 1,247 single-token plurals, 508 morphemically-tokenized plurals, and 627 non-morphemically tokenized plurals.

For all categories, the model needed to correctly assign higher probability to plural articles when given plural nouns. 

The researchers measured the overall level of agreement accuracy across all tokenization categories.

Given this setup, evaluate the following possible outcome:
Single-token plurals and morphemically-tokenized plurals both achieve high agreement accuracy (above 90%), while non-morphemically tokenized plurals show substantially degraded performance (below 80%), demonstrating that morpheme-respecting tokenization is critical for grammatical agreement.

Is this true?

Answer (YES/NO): NO